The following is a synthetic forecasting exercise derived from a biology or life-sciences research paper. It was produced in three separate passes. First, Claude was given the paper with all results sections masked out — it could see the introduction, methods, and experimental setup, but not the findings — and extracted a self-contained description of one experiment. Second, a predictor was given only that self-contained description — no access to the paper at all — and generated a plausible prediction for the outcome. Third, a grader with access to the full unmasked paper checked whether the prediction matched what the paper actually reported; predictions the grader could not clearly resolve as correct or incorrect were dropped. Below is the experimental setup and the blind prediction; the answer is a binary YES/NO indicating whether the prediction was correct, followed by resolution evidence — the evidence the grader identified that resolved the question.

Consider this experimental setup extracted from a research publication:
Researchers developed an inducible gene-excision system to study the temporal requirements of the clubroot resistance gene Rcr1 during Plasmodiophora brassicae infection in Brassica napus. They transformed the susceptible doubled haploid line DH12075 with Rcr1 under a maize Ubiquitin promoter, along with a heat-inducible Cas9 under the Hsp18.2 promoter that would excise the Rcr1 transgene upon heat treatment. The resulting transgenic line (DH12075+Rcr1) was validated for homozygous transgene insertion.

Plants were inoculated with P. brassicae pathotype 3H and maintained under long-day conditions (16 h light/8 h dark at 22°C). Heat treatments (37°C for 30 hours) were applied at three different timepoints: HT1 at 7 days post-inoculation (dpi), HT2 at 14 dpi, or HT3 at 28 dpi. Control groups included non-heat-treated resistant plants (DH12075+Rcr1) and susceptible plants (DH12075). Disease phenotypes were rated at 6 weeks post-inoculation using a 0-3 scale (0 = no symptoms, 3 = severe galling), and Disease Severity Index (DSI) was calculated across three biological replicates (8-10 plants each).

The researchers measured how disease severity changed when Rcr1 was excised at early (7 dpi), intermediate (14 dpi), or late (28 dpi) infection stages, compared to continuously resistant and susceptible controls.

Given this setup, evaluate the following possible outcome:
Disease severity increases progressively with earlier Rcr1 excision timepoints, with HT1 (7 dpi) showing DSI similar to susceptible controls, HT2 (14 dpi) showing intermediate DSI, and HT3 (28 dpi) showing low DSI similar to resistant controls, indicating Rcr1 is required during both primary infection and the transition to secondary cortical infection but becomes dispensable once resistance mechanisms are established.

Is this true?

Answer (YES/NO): NO